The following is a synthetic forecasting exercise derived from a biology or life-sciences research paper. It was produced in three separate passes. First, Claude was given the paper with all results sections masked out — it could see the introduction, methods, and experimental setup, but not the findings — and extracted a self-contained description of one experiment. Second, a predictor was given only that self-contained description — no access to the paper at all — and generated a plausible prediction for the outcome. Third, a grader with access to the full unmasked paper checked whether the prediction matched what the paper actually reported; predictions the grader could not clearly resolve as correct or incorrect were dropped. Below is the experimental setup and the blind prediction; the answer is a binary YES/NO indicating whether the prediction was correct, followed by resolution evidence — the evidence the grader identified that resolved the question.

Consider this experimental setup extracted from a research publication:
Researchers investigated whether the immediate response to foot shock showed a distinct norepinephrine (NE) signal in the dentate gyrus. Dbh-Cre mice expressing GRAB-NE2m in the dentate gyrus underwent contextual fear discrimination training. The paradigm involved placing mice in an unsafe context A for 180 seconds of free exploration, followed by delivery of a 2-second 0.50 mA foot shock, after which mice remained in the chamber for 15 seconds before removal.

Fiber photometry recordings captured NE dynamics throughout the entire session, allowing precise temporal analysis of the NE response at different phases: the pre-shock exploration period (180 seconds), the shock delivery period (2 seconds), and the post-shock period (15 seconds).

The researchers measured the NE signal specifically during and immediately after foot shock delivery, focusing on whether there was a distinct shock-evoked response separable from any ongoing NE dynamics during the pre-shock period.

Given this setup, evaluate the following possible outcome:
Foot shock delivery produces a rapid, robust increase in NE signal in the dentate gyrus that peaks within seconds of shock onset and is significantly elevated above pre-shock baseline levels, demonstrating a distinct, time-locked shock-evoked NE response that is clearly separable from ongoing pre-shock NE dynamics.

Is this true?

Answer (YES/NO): YES